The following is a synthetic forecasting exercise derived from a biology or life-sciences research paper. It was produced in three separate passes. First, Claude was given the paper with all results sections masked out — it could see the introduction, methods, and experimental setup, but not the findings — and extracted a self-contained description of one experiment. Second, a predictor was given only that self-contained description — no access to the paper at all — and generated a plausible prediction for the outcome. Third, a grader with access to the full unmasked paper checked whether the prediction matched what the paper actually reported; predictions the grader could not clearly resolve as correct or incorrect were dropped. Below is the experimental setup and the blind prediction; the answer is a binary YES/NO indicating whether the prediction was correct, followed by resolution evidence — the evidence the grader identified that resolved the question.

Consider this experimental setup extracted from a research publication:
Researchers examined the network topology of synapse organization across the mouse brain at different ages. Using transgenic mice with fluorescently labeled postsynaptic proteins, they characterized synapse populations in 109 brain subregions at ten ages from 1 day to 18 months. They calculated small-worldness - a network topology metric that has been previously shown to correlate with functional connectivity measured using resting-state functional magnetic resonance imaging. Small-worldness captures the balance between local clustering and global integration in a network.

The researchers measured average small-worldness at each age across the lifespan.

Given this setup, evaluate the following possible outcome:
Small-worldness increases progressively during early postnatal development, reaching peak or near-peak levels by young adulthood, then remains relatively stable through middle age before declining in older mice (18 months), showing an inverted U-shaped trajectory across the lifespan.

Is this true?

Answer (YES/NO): NO